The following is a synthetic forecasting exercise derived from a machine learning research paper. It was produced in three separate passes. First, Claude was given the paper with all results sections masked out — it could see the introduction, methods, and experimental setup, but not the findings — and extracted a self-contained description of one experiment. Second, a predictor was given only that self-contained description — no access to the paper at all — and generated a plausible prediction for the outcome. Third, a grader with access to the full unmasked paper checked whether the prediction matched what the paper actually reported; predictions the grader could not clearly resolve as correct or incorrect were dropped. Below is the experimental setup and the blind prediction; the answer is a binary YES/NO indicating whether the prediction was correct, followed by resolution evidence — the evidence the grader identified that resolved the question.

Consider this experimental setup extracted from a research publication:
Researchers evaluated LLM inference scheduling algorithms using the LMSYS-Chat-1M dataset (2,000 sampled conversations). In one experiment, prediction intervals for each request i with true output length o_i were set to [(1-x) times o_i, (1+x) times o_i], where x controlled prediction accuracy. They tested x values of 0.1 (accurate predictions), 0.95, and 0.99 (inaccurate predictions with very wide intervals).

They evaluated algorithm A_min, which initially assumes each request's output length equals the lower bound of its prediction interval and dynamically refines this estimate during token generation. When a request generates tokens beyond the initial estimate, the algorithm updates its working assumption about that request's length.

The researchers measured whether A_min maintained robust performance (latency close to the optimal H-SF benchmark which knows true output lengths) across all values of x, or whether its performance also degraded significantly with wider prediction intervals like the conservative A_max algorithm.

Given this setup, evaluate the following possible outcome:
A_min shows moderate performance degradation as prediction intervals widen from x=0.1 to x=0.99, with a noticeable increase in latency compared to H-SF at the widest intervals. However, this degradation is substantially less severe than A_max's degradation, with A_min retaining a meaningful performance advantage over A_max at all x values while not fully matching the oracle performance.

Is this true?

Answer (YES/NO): NO